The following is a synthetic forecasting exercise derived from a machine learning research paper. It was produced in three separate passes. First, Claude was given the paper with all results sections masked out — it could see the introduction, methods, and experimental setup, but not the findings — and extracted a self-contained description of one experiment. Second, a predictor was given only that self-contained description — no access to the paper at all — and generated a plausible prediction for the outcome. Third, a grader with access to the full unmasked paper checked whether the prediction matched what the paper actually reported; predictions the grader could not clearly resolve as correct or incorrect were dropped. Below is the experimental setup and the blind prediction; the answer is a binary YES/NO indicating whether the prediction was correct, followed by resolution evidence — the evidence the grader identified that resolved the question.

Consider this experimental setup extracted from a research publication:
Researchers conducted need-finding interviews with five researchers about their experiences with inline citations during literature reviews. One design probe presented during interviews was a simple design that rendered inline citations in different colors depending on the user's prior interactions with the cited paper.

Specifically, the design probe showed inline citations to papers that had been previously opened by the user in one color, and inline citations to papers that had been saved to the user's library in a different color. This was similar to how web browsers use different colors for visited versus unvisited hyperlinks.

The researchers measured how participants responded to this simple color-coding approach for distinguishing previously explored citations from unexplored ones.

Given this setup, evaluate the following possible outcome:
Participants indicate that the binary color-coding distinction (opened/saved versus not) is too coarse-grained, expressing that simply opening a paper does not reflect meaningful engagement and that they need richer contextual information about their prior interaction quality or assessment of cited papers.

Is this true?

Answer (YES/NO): NO